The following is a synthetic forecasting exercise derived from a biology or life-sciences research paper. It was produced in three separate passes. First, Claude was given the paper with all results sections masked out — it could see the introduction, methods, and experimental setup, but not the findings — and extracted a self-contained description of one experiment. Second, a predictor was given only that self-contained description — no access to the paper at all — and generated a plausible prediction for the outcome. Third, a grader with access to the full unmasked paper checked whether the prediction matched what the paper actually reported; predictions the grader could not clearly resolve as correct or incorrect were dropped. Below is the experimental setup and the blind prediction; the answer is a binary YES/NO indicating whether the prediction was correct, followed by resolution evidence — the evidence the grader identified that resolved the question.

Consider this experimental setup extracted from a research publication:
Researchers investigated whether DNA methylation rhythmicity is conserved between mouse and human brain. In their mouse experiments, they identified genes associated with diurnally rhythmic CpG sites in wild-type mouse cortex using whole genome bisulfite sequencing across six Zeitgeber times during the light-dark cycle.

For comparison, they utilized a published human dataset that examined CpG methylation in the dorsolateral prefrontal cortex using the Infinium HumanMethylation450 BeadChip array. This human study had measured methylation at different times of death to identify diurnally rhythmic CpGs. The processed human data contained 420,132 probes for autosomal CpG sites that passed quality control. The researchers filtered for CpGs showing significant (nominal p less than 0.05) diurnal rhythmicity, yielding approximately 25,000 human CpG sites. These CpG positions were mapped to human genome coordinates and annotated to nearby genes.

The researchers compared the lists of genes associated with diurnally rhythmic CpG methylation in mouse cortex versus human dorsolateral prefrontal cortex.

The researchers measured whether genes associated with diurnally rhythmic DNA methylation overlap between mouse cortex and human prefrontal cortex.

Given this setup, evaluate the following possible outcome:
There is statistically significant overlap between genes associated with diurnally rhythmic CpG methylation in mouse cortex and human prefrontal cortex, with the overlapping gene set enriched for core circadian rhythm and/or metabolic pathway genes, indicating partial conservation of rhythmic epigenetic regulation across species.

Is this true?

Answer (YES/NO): YES